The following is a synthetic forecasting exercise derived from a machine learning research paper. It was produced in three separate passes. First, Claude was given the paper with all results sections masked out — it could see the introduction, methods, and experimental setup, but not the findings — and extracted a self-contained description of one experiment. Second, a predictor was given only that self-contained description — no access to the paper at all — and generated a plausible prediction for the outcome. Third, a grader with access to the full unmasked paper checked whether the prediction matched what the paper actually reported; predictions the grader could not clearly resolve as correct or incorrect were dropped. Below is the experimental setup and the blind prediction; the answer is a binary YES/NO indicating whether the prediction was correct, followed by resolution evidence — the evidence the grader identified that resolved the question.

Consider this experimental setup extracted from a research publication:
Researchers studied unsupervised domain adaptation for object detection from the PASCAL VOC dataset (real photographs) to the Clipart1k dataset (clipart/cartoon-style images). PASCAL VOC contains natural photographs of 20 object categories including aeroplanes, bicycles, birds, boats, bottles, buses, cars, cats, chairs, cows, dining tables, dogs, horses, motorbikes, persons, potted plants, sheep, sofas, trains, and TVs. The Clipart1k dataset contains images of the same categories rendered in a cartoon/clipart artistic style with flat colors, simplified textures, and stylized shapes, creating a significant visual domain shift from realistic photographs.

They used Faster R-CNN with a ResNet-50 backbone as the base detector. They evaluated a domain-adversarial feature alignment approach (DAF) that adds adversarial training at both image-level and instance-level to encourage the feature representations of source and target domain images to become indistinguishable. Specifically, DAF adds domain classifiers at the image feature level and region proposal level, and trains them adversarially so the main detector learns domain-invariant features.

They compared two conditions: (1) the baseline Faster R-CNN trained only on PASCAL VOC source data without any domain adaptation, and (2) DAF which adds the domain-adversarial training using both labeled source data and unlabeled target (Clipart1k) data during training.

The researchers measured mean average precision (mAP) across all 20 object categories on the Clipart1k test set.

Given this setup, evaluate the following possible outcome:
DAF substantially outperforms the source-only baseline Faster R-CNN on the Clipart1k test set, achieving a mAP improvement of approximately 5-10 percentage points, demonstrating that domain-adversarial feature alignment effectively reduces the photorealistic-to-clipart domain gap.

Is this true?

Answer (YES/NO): NO